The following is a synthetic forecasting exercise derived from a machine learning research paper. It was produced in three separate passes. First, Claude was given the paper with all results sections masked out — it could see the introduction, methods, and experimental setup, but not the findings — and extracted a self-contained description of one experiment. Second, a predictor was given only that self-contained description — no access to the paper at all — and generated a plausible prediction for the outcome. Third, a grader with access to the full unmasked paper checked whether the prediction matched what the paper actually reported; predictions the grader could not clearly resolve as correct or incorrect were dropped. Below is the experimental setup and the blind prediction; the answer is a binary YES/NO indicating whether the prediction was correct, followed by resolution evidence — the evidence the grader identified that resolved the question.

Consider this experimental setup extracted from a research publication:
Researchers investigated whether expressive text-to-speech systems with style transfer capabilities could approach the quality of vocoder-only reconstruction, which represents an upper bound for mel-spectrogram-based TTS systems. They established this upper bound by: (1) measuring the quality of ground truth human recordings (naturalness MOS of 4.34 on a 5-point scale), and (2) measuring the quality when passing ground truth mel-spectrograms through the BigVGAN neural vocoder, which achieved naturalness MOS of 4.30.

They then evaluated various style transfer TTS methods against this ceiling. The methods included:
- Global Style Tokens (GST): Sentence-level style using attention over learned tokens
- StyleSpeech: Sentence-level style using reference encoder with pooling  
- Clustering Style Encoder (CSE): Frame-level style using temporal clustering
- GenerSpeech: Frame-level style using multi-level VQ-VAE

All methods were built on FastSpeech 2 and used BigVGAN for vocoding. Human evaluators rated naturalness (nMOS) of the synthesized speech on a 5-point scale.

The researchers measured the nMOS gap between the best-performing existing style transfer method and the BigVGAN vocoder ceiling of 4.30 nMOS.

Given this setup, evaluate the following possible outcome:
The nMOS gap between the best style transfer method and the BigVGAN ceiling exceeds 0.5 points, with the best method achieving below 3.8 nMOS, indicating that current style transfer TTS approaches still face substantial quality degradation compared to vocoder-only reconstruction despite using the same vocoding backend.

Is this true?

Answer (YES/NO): NO